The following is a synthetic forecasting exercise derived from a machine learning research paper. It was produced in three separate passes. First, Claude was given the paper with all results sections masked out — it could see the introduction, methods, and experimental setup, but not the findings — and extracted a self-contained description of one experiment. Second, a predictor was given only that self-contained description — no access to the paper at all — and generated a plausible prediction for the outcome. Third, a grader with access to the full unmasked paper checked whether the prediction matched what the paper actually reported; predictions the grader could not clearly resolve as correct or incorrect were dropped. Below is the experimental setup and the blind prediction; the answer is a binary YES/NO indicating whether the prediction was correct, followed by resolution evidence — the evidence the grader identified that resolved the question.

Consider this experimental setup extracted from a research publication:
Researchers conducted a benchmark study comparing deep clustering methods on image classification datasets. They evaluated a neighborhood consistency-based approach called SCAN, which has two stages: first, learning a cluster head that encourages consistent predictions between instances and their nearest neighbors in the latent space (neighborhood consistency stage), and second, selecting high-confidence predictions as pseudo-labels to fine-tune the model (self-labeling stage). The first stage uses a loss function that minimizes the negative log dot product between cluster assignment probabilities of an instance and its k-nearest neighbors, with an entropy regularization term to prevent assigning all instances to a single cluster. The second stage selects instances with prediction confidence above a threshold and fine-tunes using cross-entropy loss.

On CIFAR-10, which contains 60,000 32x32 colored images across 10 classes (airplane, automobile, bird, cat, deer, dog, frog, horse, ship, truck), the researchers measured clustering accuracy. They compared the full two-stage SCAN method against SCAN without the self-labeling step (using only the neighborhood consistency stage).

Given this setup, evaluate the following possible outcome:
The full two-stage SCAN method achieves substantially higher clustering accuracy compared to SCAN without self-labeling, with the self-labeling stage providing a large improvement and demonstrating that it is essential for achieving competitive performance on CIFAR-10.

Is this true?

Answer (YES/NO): NO